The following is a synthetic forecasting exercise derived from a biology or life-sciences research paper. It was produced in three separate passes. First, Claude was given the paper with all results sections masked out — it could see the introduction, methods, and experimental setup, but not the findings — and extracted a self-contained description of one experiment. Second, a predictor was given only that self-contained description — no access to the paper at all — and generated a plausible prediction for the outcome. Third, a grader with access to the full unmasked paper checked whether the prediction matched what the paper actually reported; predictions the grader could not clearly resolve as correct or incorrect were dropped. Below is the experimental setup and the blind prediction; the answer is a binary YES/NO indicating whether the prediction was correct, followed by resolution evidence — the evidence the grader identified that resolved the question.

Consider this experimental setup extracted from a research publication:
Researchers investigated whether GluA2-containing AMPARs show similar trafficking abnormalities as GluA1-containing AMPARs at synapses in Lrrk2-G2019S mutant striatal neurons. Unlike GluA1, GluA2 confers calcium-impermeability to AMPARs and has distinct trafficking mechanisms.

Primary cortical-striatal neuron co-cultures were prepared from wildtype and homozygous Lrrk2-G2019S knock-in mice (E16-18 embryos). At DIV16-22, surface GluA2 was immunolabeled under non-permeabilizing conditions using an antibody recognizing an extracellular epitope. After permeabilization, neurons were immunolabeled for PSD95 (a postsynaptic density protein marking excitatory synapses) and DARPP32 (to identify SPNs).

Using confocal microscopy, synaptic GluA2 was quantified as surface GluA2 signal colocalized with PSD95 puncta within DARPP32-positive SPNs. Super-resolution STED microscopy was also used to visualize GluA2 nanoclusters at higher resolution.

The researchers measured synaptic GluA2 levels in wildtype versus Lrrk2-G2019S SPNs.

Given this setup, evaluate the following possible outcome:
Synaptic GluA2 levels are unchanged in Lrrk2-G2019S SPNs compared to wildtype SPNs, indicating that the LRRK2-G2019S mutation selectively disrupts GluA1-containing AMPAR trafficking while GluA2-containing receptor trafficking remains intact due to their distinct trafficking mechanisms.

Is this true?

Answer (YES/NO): YES